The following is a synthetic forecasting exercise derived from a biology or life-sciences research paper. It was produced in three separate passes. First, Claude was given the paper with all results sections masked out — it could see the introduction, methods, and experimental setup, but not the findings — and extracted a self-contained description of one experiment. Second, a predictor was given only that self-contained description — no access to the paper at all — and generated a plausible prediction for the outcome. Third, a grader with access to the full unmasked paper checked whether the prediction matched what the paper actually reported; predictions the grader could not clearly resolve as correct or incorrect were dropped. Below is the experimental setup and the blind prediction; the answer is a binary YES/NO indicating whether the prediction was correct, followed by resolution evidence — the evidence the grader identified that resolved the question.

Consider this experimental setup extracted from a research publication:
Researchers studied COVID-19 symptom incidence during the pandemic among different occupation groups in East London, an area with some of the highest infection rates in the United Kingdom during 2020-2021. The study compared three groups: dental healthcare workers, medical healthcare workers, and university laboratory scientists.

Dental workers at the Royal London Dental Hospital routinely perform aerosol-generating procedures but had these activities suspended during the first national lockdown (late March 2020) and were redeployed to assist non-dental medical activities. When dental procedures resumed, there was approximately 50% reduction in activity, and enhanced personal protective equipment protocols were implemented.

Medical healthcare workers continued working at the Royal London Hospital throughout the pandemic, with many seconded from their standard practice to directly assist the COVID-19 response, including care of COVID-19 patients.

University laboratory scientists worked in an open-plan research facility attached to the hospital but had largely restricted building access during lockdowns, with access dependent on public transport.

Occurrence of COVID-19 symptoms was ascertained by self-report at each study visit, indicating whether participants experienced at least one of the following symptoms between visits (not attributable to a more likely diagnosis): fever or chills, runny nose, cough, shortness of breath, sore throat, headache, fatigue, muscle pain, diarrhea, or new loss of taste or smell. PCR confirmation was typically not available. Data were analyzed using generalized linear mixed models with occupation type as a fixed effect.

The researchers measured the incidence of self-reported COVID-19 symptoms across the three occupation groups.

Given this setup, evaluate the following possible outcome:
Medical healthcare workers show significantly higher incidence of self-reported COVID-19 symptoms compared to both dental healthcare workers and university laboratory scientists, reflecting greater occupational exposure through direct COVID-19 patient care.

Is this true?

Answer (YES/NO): YES